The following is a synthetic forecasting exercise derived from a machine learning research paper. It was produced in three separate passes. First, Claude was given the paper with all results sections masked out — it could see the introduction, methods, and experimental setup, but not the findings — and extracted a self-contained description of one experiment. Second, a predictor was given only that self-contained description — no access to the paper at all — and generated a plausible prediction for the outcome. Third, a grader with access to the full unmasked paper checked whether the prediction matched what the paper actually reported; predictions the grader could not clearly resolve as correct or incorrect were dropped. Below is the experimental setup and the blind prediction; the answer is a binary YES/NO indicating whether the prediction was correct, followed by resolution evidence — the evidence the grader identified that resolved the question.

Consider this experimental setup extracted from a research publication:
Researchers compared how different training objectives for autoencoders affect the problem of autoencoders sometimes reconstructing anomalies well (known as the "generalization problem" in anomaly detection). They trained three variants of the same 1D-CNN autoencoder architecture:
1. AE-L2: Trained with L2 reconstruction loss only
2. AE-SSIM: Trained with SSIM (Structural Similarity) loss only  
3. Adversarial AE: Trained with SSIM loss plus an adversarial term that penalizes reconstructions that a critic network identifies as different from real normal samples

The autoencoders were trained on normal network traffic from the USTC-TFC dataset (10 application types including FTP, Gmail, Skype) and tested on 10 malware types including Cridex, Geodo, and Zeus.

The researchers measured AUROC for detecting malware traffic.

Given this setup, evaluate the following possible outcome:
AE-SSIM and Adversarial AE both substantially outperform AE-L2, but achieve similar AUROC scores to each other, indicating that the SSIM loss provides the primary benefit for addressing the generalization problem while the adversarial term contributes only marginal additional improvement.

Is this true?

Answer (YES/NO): NO